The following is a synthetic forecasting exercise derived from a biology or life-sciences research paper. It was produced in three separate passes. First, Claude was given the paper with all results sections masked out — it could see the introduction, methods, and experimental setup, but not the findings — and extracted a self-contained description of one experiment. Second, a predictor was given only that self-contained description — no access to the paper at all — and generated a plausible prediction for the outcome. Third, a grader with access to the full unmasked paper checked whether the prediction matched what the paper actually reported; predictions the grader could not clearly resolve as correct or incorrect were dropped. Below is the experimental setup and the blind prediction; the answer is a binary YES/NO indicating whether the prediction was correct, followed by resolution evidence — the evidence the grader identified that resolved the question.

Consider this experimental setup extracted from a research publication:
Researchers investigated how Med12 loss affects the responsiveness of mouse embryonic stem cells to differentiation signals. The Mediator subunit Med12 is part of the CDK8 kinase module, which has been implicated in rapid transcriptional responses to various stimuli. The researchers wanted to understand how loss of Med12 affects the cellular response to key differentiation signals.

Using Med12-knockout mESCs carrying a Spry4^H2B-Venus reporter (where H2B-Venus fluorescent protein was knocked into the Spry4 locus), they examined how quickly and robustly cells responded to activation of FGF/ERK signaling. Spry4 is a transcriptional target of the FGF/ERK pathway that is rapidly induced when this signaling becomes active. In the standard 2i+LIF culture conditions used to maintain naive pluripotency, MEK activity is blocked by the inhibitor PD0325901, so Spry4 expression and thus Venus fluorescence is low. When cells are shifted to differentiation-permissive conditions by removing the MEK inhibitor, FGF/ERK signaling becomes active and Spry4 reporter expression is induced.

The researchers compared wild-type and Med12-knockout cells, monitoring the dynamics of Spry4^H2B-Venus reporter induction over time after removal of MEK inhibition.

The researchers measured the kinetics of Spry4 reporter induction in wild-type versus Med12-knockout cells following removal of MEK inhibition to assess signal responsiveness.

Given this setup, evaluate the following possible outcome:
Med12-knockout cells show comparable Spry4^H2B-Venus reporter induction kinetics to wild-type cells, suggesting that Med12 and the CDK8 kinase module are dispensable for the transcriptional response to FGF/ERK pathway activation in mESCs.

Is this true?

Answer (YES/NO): NO